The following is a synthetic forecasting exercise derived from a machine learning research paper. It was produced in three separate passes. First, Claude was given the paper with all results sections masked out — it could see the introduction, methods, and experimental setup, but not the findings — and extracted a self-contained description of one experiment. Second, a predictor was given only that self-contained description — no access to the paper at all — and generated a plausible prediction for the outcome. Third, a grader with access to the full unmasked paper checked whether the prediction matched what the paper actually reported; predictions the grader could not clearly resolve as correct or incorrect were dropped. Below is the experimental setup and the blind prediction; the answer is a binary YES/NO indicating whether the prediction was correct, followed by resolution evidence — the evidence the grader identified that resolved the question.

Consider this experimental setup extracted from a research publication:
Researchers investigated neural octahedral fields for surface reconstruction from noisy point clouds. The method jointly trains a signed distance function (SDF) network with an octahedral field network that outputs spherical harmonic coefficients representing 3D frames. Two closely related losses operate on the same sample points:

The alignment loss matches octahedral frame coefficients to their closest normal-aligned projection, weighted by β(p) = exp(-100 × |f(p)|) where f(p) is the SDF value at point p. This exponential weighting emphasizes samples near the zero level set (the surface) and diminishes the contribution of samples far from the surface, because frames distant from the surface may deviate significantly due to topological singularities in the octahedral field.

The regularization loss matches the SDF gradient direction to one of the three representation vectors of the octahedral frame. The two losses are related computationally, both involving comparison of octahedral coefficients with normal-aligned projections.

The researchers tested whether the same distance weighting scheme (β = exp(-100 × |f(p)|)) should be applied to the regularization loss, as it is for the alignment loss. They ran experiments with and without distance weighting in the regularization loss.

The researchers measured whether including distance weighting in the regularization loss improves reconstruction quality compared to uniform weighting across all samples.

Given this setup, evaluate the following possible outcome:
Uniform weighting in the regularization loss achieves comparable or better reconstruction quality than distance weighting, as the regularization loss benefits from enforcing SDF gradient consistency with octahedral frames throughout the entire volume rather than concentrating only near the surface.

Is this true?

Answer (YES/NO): YES